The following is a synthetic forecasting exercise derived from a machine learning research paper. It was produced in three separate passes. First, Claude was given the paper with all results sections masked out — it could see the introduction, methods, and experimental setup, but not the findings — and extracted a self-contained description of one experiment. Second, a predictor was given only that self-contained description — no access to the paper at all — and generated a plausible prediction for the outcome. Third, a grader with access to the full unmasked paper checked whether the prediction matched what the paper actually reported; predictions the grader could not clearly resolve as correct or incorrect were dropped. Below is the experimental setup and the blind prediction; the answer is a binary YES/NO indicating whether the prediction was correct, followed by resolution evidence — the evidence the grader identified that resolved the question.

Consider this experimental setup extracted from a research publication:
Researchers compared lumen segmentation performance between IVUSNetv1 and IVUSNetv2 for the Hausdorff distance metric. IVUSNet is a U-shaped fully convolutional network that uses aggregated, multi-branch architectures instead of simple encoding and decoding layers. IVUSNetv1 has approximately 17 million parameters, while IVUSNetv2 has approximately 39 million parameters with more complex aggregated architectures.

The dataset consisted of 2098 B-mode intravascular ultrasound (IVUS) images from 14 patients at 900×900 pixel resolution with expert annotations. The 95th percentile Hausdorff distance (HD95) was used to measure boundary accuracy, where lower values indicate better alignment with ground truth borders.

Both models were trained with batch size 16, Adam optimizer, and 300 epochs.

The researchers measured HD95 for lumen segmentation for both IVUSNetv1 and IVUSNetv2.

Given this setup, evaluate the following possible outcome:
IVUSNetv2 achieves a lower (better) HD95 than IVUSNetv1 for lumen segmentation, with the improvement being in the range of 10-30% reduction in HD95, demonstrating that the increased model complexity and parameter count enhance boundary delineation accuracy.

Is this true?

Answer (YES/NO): NO